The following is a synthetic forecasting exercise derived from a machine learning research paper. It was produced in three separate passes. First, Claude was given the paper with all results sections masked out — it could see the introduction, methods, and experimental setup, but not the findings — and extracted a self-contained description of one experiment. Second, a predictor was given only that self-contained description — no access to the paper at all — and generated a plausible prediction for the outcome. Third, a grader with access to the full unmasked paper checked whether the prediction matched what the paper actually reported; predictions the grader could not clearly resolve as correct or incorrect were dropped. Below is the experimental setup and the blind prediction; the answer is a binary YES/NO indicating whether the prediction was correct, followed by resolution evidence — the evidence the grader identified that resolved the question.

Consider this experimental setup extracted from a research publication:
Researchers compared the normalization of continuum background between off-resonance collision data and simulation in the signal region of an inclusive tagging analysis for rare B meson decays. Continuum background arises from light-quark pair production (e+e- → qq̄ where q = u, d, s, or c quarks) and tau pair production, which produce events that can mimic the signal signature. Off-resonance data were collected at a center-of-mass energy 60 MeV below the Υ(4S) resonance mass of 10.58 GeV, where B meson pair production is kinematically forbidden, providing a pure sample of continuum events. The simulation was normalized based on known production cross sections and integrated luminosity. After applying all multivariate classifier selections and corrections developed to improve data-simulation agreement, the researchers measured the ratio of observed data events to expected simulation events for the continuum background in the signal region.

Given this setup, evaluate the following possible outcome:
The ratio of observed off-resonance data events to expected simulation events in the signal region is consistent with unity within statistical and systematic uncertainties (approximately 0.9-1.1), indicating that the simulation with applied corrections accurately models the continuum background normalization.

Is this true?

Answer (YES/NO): NO